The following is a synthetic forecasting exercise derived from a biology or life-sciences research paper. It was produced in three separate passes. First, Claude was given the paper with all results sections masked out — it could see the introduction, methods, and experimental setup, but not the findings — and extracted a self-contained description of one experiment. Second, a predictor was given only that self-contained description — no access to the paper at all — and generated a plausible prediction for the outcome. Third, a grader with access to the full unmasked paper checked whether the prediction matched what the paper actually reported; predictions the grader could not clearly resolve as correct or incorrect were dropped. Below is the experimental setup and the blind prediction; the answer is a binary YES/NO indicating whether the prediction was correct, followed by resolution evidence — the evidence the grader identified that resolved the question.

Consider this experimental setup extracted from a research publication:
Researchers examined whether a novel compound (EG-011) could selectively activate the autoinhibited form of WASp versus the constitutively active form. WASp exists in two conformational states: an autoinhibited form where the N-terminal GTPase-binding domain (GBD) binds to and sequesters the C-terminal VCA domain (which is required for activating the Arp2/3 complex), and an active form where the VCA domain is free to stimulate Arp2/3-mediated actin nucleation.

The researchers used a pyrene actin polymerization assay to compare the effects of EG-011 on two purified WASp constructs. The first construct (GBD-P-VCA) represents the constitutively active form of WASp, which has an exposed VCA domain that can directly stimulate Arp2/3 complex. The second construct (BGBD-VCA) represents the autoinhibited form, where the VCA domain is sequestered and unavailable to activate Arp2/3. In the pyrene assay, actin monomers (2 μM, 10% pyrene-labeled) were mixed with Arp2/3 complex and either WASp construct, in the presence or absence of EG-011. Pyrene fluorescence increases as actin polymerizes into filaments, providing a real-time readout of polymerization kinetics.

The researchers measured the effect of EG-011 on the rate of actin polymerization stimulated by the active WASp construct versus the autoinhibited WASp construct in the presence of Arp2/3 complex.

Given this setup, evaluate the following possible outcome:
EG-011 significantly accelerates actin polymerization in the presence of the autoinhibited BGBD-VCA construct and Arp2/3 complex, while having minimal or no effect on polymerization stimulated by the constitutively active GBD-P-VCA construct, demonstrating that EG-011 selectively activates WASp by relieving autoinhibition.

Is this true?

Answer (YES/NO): YES